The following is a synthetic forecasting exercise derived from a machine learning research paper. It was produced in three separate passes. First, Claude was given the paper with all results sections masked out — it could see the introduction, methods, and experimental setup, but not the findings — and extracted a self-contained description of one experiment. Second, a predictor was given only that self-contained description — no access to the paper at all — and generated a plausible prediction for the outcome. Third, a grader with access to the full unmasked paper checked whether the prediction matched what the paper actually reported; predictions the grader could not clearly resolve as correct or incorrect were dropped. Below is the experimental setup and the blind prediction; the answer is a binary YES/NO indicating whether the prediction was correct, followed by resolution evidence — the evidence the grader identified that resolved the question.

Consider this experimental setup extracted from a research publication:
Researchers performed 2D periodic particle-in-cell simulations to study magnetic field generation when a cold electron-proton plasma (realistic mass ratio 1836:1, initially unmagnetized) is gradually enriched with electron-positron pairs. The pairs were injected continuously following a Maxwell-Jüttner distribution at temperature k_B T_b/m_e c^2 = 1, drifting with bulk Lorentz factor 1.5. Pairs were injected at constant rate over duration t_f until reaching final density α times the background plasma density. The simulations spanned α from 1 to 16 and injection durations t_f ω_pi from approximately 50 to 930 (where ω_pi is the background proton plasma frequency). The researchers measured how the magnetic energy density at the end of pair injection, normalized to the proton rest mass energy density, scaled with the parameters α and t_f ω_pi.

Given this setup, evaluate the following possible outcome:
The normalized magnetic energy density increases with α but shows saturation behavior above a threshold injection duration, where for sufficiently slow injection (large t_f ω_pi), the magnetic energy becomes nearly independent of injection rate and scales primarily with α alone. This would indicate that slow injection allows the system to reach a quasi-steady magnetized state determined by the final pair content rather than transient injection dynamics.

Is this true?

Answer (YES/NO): NO